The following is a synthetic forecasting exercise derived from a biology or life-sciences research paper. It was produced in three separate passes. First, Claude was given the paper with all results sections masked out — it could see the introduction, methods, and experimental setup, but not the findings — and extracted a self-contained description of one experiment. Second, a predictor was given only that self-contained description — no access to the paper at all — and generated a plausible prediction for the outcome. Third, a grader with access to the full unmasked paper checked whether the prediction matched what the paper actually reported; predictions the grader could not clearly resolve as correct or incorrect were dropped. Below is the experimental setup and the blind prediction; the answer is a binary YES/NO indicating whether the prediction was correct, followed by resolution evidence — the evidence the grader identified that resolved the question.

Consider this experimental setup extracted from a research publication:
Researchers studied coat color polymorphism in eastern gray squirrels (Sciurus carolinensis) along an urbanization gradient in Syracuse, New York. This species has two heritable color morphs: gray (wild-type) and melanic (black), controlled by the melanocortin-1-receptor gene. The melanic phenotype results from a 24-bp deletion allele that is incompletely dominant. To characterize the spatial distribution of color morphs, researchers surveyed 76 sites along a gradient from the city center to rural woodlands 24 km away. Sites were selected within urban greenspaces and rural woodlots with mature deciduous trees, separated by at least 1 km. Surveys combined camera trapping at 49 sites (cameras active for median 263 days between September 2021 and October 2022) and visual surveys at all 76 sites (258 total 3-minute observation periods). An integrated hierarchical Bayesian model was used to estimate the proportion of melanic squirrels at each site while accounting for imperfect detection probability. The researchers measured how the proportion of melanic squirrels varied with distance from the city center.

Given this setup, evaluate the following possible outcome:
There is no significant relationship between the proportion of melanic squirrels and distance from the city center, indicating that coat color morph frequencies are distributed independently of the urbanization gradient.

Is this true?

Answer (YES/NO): NO